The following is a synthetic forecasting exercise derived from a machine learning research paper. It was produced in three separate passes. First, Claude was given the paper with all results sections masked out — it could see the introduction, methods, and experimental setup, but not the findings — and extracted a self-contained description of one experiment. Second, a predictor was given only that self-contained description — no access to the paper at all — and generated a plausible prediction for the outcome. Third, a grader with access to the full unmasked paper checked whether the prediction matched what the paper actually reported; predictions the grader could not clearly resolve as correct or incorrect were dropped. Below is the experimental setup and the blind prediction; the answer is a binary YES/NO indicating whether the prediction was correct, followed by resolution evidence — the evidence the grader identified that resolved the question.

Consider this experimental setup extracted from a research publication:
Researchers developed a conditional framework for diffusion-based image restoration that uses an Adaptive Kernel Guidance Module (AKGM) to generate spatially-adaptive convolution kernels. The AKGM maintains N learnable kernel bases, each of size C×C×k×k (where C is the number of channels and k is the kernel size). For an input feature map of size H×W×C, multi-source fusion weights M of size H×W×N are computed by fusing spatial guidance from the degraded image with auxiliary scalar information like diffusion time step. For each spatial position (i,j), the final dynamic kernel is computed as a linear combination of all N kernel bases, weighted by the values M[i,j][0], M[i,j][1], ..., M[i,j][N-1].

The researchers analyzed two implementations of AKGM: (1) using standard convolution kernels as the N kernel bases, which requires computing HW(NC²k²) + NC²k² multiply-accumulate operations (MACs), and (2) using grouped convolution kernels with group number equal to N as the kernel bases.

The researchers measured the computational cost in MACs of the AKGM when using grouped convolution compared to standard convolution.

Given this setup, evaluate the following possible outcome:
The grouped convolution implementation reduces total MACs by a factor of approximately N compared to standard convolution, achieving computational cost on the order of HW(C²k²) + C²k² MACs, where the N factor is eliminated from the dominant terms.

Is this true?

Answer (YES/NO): YES